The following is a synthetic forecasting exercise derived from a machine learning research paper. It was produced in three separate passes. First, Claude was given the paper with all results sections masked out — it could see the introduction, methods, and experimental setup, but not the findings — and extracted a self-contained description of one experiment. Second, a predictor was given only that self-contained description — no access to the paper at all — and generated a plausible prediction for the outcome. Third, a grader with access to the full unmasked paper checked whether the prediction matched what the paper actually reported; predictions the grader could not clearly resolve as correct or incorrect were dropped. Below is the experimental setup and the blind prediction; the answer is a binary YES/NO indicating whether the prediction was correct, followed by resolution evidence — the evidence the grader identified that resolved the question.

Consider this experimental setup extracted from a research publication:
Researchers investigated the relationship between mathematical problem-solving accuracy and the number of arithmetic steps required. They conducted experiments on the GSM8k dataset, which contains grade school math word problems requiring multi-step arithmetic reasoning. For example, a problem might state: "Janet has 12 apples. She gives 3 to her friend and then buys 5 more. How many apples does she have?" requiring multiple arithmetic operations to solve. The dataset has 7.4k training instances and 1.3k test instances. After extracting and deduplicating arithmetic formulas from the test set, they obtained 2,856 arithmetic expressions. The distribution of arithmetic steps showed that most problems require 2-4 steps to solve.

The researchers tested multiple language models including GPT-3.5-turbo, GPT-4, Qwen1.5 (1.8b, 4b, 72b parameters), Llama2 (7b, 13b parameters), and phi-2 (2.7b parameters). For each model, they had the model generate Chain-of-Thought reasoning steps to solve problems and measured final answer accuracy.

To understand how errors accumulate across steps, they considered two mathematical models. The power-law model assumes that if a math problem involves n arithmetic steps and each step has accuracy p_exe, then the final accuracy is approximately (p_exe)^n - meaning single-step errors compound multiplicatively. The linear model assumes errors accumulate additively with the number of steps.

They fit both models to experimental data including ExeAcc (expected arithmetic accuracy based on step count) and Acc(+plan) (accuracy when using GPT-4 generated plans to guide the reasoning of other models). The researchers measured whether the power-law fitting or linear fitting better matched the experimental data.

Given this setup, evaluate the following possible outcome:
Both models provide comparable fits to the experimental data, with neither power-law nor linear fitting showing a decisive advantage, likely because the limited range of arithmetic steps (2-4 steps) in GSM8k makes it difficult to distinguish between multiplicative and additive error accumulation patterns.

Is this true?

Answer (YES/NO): NO